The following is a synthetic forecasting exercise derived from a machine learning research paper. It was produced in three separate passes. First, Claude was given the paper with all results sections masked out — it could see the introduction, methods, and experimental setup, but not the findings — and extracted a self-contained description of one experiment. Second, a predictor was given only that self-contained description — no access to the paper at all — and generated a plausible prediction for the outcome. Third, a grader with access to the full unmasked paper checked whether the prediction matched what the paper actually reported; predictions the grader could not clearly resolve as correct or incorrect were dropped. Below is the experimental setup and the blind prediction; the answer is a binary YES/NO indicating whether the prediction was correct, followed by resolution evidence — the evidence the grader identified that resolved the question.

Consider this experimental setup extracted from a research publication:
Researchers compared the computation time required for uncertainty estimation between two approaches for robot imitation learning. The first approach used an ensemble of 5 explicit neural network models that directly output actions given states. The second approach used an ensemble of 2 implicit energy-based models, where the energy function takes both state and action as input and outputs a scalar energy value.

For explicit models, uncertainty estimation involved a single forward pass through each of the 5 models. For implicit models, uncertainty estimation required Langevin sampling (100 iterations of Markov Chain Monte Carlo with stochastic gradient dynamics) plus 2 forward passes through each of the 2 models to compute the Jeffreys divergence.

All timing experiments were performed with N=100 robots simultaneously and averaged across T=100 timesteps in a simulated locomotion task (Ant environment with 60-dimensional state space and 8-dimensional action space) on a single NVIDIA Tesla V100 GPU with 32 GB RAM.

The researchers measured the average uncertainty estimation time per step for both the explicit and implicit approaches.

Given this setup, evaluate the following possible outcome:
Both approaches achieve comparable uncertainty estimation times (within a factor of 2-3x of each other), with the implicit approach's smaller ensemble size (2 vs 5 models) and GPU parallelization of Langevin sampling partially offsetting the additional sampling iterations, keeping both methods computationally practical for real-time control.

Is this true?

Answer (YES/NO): NO